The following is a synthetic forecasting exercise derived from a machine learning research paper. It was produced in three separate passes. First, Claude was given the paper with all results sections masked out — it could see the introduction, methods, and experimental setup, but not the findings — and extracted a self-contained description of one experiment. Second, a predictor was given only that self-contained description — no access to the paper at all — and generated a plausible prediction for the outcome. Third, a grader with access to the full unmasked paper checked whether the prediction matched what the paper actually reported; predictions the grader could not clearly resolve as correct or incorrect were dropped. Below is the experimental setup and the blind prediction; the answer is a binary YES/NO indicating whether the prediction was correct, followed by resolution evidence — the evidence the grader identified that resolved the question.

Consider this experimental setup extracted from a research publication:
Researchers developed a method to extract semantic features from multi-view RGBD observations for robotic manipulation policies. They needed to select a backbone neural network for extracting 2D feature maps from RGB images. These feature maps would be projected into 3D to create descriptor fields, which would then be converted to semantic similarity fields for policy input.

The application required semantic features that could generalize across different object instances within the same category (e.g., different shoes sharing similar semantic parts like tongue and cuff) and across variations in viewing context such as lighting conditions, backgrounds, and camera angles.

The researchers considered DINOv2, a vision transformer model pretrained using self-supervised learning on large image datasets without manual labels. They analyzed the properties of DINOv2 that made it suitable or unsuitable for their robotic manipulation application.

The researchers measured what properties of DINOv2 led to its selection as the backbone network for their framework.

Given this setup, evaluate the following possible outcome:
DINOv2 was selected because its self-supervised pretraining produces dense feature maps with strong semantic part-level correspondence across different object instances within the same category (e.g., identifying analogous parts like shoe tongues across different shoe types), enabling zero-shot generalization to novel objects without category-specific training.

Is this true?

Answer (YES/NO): NO